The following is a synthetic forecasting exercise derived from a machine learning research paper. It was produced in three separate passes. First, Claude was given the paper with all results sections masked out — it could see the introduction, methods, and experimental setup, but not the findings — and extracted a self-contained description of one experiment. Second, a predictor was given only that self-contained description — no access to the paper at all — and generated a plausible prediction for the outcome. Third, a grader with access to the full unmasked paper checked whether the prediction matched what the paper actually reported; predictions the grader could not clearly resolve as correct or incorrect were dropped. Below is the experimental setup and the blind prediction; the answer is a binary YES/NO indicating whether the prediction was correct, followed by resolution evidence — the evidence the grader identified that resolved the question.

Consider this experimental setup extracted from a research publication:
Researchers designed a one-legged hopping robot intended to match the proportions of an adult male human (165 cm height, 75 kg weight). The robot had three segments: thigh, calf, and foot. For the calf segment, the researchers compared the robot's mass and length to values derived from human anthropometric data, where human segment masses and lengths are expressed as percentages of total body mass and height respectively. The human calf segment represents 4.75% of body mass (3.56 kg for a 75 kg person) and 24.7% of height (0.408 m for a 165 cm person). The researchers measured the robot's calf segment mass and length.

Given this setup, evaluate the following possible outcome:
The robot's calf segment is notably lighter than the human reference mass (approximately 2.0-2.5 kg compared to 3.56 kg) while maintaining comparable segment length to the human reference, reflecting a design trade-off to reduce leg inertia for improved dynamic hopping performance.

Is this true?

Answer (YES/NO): NO